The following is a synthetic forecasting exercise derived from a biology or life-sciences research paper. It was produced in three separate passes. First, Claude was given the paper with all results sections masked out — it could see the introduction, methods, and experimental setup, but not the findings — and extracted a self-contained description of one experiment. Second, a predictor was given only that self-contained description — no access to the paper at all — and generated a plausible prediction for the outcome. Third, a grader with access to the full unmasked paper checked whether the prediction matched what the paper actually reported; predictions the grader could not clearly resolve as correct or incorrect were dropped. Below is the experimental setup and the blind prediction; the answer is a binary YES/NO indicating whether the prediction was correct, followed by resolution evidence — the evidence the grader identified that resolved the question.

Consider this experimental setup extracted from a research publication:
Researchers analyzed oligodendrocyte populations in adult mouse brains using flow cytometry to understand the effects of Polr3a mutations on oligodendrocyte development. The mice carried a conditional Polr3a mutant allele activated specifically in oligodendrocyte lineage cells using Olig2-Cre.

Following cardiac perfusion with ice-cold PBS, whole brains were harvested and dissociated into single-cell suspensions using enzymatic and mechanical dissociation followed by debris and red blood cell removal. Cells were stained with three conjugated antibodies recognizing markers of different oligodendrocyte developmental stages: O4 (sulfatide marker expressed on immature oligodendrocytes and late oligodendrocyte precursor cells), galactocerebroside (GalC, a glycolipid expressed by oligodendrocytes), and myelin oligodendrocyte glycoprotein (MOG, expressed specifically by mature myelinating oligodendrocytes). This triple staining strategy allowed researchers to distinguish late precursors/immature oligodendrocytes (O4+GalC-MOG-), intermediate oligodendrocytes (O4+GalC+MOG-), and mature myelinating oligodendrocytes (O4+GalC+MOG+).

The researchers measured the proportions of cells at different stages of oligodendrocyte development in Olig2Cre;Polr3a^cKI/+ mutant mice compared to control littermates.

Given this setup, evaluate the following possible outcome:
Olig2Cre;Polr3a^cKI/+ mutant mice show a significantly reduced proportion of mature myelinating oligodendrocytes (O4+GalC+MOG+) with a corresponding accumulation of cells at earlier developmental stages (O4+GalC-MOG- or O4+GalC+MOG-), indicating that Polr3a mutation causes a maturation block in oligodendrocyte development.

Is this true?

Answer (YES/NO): NO